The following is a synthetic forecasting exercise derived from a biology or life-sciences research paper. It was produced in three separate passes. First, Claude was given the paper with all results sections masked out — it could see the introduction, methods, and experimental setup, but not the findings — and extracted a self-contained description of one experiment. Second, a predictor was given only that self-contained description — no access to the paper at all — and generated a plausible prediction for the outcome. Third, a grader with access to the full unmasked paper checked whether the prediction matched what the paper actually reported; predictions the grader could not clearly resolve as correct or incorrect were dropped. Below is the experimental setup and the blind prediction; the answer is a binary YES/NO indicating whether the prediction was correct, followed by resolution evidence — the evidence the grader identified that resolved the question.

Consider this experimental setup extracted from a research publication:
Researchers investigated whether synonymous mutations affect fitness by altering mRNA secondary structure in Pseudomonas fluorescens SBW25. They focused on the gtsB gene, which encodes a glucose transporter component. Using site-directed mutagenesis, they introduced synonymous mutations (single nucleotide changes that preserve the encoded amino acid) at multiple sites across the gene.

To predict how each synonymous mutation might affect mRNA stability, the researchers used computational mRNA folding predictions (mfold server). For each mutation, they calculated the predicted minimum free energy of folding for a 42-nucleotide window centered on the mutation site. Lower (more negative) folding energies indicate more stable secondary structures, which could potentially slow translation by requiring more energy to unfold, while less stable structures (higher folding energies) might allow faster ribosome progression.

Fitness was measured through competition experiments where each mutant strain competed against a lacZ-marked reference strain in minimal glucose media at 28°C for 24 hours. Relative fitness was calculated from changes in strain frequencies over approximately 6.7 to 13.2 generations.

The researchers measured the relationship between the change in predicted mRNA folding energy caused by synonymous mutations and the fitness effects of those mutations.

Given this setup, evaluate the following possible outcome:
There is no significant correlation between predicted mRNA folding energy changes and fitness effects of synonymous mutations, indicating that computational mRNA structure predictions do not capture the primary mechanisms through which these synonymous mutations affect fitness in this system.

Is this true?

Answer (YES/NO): YES